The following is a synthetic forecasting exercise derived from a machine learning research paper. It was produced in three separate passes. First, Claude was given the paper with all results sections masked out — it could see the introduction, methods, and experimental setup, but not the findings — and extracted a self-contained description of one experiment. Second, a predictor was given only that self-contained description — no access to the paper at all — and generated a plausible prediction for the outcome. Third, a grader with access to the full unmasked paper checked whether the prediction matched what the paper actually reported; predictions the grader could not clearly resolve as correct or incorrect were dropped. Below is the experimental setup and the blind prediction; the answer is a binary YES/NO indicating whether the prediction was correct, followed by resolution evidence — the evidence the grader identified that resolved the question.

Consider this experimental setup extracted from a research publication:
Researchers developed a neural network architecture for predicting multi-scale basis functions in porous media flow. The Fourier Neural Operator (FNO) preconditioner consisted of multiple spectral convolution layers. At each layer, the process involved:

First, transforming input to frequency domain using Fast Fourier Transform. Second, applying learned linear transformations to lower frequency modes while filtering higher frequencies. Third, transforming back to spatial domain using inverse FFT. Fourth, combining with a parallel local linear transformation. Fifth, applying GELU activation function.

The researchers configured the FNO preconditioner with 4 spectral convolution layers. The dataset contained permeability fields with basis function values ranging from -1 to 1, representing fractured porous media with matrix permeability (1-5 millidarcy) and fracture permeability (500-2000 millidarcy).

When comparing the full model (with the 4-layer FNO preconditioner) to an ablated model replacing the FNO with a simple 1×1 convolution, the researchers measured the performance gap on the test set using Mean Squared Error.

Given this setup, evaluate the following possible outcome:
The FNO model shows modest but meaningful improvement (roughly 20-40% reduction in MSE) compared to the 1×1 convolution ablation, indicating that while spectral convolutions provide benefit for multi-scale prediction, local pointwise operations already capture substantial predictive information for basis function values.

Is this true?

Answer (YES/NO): NO